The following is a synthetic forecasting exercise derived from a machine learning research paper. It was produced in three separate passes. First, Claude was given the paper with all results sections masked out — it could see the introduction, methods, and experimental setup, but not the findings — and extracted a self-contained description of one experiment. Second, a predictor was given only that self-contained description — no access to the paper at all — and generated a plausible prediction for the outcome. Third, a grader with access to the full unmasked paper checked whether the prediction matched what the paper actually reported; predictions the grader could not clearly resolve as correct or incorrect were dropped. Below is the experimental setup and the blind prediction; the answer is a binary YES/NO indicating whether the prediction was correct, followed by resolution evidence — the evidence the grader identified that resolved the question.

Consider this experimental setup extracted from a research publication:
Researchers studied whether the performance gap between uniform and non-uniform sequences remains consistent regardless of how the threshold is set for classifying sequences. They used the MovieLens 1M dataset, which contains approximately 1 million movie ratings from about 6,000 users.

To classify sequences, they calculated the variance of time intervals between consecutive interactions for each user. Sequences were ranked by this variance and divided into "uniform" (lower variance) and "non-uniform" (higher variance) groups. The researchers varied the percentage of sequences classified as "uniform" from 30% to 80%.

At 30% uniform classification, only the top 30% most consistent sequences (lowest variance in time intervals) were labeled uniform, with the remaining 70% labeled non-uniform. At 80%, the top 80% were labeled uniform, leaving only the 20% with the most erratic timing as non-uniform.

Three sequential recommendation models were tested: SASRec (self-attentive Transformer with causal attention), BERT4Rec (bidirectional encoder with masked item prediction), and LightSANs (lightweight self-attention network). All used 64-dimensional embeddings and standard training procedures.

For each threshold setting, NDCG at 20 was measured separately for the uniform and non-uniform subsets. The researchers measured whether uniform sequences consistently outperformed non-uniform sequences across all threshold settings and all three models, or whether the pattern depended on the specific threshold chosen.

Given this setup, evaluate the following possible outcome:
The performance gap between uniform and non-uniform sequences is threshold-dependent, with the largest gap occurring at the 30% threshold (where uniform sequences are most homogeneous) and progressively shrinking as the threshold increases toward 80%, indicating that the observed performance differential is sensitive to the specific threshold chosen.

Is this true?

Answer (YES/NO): NO